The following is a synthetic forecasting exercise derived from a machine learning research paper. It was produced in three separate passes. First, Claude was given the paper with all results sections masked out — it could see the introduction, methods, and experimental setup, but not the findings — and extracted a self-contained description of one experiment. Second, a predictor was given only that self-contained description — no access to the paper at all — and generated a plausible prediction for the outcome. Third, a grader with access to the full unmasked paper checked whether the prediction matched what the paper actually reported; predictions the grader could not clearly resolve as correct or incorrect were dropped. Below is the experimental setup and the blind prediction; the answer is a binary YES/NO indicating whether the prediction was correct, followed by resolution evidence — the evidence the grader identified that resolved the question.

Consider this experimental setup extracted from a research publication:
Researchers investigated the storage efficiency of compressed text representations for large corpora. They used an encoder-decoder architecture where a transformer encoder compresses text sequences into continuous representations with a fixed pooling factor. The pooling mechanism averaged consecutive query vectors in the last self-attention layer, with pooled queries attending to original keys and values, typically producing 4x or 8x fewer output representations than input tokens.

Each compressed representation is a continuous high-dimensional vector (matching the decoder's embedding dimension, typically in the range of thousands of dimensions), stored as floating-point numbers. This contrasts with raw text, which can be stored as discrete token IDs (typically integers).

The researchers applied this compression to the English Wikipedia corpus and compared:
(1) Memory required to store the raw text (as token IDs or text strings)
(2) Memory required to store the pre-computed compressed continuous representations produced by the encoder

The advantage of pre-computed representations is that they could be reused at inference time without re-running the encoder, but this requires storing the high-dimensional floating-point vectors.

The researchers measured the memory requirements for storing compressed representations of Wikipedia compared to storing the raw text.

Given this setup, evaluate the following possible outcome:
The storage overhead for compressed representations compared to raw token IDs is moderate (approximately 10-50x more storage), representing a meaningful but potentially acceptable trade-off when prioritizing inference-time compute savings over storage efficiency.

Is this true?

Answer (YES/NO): NO